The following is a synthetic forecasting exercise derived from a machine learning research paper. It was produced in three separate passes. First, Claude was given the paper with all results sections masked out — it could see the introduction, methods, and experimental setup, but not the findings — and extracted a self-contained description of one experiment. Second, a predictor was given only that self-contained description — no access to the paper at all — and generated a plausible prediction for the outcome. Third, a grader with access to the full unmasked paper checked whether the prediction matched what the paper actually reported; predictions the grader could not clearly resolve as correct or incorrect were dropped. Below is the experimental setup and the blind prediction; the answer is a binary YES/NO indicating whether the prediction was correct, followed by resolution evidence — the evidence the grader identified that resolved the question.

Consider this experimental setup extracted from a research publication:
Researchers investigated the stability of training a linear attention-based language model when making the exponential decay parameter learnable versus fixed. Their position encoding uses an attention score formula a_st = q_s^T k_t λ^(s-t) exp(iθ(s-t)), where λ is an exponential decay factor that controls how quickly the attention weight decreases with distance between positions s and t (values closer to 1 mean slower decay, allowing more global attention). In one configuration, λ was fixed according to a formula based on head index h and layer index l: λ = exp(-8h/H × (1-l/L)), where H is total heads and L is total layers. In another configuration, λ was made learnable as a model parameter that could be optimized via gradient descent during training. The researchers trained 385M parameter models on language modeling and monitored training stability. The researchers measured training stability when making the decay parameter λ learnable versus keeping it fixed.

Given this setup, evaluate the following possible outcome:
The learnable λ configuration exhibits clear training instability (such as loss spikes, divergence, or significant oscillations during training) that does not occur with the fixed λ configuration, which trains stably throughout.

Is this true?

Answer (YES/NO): YES